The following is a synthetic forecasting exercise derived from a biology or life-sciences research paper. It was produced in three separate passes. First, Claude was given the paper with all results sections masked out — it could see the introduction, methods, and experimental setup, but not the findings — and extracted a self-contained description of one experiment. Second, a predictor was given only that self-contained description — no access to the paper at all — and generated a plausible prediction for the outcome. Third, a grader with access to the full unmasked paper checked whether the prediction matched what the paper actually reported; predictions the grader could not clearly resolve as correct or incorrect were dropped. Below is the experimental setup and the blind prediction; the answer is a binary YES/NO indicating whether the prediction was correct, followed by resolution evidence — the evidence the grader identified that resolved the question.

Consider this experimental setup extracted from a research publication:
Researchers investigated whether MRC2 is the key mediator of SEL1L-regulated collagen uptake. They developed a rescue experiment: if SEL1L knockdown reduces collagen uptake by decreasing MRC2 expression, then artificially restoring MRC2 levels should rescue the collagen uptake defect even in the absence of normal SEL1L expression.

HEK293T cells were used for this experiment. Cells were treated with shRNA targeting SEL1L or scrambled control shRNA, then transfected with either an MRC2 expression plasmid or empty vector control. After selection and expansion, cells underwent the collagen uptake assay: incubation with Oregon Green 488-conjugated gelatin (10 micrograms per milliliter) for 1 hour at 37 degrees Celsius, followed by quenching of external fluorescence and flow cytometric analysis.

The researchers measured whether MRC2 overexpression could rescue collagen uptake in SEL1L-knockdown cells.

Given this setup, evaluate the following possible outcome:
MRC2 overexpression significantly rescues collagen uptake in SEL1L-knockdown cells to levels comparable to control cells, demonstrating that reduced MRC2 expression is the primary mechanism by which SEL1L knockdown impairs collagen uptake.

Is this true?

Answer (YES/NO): YES